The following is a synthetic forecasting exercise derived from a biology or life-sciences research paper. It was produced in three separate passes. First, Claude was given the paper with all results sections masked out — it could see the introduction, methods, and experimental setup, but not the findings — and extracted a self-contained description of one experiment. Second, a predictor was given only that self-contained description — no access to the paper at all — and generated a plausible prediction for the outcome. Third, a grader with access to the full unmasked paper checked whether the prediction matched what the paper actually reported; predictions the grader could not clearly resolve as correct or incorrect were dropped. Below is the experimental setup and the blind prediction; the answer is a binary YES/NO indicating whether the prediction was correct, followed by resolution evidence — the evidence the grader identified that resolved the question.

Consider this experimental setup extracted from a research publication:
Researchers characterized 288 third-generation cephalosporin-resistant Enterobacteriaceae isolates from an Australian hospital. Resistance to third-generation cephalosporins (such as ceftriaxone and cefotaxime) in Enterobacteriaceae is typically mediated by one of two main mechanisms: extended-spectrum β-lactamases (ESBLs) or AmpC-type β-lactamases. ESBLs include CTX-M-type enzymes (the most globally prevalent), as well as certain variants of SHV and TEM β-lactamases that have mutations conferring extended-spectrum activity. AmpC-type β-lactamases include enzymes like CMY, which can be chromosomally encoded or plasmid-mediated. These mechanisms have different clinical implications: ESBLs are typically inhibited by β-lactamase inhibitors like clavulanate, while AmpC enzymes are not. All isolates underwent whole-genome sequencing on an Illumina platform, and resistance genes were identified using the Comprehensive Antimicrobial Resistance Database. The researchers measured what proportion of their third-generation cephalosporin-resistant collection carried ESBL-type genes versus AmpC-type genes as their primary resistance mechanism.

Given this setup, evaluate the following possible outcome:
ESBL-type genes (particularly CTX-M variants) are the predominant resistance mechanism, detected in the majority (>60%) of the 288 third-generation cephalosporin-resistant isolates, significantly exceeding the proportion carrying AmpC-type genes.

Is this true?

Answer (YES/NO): YES